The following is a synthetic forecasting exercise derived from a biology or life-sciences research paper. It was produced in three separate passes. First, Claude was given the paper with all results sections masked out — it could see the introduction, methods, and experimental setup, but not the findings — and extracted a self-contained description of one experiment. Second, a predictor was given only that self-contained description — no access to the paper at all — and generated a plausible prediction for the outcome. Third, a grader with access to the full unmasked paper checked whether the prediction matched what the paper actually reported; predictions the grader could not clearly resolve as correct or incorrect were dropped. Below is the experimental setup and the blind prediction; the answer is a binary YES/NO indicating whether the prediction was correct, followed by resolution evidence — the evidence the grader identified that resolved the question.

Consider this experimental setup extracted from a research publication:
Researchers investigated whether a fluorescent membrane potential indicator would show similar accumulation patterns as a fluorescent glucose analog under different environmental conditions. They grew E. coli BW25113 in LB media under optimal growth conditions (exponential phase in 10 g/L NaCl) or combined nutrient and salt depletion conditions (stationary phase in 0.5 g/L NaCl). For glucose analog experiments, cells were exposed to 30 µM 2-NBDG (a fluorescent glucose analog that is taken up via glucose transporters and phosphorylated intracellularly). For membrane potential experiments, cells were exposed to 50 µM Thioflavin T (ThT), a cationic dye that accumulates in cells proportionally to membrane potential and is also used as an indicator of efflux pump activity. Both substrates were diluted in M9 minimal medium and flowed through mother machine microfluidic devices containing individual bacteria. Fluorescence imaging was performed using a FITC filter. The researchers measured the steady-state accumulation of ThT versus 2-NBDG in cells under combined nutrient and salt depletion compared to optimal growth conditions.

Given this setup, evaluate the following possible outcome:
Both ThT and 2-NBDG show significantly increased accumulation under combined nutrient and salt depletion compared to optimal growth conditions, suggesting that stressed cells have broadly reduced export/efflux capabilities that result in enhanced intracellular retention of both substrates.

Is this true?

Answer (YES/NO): NO